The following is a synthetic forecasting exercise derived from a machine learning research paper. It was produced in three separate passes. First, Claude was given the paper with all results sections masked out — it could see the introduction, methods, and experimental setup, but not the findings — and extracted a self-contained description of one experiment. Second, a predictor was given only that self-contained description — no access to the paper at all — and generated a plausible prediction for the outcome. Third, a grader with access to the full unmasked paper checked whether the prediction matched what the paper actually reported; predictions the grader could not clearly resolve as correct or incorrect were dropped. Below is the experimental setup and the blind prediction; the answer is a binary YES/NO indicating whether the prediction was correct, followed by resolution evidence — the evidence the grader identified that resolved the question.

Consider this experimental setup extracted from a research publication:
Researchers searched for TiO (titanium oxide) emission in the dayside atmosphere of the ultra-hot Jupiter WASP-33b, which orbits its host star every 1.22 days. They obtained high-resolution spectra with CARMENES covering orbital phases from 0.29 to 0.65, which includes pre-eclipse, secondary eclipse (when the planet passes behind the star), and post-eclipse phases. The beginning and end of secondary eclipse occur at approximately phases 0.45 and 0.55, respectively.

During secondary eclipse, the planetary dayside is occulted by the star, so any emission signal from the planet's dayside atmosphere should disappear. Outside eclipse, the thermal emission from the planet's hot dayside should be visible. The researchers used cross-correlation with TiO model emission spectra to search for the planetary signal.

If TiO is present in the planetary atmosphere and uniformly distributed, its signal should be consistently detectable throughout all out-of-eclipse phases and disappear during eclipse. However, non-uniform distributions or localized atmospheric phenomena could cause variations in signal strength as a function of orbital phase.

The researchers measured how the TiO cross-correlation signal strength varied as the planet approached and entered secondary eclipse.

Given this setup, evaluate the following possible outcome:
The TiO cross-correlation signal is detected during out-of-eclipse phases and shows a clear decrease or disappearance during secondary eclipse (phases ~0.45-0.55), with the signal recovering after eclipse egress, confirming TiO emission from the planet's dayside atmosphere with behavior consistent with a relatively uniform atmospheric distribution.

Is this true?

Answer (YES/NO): NO